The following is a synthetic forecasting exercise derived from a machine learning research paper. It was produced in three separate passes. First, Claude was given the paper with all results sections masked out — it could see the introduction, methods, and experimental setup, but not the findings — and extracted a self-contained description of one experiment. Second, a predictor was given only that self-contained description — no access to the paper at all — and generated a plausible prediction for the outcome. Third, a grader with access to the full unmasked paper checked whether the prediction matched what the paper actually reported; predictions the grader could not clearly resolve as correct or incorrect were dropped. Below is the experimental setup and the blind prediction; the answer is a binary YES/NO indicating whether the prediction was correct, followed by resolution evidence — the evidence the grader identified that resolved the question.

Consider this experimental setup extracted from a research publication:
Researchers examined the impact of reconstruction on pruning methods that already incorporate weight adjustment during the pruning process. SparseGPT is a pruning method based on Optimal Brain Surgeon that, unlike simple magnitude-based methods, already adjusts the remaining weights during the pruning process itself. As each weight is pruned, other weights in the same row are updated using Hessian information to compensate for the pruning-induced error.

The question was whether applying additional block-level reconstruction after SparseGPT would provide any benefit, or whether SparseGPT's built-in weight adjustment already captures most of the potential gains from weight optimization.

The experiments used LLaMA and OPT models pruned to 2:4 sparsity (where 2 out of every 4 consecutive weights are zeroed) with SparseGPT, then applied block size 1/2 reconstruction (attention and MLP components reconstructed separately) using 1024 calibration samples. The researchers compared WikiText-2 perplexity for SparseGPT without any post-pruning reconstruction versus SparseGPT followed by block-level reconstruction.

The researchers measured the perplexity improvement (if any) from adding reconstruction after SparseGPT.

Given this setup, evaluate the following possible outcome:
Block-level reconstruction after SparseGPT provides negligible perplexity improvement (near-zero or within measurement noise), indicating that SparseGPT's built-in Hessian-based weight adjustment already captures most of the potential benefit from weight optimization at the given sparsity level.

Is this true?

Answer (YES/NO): NO